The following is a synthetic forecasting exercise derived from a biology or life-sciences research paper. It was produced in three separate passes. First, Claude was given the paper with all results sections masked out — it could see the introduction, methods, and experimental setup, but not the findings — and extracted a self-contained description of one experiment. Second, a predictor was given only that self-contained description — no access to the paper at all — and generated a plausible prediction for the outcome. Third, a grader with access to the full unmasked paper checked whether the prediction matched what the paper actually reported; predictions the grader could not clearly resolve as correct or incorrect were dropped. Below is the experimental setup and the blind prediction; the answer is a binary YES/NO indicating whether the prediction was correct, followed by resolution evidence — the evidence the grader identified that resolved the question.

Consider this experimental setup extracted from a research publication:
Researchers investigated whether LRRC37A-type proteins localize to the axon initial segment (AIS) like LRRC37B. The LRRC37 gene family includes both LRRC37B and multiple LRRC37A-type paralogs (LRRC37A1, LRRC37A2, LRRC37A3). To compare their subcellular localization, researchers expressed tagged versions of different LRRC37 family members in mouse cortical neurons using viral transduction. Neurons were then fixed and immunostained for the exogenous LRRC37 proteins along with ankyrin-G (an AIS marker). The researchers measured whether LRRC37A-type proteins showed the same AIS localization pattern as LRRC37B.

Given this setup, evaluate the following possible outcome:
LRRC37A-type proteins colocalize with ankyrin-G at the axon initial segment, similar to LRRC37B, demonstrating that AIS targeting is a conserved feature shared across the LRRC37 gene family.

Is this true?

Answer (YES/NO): NO